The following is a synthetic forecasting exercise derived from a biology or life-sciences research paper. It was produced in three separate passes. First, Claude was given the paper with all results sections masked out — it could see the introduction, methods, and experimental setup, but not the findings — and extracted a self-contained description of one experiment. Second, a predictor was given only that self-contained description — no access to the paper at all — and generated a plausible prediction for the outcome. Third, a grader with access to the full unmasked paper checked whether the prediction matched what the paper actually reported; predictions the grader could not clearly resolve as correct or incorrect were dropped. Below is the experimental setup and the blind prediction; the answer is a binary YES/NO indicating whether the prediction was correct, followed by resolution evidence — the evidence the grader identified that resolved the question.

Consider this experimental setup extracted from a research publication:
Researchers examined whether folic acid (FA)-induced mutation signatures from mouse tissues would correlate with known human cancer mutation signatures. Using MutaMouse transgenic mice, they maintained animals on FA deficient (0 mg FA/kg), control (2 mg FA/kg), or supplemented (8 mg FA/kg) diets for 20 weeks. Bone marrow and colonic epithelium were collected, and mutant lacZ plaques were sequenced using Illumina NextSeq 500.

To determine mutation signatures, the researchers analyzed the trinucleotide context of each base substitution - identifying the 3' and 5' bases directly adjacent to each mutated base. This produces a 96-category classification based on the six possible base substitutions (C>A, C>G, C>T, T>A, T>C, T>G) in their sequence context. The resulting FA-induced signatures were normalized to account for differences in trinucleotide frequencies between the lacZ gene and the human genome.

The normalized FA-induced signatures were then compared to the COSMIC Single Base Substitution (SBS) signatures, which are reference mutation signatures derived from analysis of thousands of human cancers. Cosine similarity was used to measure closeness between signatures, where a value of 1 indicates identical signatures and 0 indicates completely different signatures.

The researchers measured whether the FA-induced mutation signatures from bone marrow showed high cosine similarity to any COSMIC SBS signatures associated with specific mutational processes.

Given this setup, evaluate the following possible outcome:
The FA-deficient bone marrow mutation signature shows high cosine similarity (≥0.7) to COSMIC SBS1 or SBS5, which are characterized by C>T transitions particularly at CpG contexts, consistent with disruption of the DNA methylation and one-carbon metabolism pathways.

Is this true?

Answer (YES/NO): NO